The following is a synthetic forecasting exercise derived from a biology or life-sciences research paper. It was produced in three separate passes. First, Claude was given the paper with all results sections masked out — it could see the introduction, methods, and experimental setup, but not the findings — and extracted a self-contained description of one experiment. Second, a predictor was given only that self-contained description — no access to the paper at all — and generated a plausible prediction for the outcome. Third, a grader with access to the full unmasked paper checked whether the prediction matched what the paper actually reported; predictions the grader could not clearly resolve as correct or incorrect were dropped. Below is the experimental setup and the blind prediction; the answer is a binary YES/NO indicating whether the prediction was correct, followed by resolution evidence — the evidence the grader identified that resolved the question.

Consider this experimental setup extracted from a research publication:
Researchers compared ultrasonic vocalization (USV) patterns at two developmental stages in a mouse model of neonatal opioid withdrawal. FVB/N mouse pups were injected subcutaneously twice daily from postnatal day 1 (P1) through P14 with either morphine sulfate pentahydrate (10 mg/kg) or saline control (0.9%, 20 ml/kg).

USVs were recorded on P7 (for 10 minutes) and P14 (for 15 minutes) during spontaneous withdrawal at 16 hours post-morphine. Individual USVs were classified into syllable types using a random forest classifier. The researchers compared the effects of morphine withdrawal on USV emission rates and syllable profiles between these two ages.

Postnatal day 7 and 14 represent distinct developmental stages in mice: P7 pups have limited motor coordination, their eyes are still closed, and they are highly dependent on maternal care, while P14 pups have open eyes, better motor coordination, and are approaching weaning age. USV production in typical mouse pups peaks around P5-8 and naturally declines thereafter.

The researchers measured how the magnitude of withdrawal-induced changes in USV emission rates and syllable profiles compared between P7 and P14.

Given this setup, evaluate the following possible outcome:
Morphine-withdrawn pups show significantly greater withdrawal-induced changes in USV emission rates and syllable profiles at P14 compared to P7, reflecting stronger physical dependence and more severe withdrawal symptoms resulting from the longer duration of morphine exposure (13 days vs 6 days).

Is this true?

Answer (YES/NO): YES